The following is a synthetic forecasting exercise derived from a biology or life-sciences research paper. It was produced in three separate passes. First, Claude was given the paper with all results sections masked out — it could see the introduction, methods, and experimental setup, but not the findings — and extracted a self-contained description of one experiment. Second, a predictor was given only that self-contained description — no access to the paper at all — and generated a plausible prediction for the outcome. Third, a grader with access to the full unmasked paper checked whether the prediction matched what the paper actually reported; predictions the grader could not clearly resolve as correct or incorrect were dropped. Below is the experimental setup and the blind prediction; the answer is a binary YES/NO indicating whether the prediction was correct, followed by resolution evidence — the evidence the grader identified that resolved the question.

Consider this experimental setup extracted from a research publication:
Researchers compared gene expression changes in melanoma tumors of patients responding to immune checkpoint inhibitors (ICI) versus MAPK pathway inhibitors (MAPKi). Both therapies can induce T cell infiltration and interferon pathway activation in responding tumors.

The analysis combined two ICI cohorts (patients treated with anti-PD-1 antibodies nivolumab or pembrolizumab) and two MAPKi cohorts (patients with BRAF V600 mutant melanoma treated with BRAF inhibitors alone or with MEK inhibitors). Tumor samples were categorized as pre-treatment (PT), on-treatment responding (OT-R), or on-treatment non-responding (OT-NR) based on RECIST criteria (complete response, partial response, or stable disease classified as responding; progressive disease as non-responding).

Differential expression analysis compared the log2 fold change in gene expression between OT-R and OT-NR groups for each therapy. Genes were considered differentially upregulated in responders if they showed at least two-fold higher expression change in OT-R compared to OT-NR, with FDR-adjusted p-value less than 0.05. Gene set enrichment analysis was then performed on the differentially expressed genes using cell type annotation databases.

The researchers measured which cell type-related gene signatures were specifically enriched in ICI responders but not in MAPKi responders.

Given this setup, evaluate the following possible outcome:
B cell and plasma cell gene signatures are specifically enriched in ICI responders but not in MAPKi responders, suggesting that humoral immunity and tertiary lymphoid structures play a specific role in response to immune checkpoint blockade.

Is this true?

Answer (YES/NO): NO